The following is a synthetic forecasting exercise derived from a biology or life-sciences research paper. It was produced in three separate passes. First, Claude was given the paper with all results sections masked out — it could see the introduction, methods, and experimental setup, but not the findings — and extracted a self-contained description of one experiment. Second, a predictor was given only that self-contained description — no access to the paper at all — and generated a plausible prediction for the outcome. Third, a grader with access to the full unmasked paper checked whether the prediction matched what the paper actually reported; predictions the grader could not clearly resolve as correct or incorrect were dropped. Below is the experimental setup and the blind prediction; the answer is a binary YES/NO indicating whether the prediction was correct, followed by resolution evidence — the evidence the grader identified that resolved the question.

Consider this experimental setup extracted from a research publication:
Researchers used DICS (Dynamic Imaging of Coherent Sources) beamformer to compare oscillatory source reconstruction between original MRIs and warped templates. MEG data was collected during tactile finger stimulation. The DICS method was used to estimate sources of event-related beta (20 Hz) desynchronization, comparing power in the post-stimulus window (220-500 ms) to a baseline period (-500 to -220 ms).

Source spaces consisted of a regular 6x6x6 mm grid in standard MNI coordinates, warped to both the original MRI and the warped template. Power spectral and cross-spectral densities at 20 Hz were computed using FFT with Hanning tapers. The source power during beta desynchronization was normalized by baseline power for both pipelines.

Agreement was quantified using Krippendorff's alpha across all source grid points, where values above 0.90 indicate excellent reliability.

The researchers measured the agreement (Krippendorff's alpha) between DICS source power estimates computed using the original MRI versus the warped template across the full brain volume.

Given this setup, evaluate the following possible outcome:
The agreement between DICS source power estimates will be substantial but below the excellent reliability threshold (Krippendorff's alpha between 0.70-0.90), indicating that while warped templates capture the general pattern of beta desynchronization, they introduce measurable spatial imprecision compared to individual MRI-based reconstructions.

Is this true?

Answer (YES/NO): NO